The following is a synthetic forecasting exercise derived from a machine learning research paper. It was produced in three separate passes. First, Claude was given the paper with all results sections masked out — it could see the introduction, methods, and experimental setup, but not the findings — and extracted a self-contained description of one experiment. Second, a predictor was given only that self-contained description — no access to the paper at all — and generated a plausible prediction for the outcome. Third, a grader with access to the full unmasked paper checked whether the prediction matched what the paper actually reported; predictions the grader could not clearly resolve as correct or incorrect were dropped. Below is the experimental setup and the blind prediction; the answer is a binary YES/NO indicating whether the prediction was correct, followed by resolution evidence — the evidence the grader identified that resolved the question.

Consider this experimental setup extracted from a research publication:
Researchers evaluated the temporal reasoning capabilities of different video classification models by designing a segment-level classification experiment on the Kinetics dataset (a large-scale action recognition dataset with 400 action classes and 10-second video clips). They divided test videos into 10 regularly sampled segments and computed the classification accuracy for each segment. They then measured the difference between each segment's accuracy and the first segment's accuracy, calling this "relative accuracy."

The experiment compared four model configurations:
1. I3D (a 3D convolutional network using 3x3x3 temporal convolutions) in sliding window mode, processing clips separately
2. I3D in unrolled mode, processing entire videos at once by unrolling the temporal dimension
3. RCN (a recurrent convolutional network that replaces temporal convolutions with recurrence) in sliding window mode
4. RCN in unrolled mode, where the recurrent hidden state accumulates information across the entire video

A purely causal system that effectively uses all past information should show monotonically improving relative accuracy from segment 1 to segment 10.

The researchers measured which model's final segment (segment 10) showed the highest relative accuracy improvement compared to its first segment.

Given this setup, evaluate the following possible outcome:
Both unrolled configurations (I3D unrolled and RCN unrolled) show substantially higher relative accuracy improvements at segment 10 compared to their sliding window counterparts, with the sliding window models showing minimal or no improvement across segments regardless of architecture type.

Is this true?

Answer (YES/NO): NO